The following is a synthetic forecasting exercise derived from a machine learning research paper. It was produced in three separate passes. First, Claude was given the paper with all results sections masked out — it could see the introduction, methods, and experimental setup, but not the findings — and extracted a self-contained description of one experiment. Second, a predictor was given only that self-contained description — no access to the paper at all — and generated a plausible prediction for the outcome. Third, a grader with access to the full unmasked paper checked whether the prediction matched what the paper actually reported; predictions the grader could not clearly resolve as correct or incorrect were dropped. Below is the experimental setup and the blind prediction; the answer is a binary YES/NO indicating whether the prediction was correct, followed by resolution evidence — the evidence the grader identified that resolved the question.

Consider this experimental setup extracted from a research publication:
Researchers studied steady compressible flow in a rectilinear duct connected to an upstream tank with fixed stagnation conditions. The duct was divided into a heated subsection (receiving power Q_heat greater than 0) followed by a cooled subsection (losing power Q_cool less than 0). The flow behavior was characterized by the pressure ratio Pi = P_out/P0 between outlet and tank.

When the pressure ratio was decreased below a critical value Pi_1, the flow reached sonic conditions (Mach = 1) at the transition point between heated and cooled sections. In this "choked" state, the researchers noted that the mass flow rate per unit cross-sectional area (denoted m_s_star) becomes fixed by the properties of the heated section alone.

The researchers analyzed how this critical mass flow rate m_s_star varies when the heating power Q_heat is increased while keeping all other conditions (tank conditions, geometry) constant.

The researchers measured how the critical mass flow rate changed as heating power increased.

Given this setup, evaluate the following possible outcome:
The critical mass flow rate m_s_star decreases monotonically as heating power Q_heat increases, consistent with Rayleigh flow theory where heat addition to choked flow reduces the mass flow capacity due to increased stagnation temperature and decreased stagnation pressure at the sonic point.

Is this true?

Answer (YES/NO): YES